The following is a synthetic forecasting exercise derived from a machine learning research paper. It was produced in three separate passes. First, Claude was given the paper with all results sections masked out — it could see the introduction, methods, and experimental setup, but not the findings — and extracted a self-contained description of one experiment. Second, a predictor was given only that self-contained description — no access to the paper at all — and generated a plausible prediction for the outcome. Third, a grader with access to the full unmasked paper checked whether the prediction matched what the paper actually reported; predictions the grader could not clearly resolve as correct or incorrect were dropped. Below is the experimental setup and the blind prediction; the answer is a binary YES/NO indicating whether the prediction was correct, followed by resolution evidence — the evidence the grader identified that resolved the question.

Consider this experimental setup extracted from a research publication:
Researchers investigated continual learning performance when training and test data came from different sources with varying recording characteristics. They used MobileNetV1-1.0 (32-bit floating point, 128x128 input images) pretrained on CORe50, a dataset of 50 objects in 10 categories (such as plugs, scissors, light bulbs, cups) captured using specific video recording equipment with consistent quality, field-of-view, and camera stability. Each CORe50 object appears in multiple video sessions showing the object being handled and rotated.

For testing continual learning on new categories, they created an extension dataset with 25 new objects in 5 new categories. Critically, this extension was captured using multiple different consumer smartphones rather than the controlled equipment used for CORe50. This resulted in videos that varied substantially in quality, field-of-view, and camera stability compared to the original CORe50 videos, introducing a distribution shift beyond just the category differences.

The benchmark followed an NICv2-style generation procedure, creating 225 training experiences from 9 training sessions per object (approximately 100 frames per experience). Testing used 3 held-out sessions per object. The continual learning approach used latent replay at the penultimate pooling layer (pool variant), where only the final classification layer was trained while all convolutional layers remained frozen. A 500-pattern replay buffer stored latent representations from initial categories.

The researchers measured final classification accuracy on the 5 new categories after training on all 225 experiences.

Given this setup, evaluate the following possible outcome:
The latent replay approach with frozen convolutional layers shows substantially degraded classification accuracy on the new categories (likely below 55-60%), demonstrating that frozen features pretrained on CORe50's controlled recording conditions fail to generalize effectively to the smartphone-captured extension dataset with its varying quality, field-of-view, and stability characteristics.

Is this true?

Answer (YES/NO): NO